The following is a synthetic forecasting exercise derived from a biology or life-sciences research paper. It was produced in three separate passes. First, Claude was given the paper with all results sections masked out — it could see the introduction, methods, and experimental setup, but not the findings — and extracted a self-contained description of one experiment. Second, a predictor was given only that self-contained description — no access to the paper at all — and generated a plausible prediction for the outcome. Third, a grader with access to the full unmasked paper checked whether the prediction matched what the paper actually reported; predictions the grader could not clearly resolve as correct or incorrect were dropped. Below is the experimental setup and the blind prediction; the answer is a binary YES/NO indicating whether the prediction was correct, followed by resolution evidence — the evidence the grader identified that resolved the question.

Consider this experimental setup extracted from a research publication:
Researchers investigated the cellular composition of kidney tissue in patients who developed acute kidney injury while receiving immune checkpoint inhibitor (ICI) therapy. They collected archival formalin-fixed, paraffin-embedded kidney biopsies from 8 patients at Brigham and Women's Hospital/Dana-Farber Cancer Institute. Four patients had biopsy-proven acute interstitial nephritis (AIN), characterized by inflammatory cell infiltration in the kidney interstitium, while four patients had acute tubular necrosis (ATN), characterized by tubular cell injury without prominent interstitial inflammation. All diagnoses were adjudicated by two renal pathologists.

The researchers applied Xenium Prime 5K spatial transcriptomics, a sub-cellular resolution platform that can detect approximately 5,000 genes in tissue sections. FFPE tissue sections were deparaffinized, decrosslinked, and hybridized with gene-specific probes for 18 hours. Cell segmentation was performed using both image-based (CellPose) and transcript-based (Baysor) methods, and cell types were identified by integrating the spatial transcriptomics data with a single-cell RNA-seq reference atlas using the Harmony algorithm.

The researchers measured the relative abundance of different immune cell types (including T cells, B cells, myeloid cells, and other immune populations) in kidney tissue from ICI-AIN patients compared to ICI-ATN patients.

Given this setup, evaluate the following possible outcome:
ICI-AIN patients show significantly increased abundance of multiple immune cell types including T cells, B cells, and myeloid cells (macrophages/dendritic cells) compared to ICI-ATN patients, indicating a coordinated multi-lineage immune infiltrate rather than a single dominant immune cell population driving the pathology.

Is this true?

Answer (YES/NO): YES